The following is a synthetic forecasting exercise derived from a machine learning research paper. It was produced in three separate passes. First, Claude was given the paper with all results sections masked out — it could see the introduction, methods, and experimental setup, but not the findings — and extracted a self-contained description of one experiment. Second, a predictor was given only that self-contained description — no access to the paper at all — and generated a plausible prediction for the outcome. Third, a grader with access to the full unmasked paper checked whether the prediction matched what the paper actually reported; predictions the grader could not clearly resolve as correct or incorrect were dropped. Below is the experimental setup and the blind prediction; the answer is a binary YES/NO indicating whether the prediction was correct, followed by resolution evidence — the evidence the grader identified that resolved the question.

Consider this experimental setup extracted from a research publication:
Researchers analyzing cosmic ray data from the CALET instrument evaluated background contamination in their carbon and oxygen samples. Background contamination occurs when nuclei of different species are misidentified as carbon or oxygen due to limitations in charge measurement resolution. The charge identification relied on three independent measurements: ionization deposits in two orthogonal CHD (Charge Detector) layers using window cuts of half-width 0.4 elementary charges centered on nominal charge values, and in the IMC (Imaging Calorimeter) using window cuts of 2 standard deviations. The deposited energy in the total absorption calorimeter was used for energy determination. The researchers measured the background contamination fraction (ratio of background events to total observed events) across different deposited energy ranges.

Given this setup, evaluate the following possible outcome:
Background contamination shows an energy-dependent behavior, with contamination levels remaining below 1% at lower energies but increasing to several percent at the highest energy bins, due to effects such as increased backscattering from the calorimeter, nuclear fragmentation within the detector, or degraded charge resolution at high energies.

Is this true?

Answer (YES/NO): NO